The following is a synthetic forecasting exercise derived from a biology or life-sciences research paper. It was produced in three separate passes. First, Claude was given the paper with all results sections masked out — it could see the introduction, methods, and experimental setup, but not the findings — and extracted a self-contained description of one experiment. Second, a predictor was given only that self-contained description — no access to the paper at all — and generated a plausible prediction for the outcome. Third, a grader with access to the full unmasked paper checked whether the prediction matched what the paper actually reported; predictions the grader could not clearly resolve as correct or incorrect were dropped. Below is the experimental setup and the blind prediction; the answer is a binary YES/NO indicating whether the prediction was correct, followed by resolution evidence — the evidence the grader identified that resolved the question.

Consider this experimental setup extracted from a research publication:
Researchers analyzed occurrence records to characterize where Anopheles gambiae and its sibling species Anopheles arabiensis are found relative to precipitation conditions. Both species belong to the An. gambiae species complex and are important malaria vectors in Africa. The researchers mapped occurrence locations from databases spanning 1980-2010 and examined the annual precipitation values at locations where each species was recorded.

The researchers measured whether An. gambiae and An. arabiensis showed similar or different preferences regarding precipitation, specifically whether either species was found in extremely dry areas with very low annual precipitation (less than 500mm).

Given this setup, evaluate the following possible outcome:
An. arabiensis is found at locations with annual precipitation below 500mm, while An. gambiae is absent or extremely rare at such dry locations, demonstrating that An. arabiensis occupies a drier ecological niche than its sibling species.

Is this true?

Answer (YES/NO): YES